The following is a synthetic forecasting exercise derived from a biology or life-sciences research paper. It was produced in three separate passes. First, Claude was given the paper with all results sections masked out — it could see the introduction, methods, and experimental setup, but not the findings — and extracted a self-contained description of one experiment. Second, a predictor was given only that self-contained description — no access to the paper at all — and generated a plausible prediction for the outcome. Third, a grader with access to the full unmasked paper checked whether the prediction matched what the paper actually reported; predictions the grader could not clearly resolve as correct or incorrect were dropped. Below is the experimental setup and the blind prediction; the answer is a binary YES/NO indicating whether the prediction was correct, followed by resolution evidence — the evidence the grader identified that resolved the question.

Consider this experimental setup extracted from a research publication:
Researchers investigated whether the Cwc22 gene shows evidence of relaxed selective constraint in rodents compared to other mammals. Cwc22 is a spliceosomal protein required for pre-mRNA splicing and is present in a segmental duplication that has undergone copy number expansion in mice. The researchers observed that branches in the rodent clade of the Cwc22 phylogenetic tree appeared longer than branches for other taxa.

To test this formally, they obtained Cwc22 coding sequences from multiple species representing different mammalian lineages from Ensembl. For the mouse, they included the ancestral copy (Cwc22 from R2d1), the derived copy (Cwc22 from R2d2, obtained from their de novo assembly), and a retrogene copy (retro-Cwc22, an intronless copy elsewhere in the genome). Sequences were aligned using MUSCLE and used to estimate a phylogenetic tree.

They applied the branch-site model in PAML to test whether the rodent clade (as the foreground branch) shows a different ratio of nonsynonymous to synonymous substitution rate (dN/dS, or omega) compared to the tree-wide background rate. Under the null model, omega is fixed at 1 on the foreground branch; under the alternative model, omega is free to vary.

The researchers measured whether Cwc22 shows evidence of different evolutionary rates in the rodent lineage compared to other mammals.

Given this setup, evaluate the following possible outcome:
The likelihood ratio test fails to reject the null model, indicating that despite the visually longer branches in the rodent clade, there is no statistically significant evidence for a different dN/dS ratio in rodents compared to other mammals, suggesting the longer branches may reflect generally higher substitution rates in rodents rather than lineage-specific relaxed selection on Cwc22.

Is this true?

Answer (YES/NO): NO